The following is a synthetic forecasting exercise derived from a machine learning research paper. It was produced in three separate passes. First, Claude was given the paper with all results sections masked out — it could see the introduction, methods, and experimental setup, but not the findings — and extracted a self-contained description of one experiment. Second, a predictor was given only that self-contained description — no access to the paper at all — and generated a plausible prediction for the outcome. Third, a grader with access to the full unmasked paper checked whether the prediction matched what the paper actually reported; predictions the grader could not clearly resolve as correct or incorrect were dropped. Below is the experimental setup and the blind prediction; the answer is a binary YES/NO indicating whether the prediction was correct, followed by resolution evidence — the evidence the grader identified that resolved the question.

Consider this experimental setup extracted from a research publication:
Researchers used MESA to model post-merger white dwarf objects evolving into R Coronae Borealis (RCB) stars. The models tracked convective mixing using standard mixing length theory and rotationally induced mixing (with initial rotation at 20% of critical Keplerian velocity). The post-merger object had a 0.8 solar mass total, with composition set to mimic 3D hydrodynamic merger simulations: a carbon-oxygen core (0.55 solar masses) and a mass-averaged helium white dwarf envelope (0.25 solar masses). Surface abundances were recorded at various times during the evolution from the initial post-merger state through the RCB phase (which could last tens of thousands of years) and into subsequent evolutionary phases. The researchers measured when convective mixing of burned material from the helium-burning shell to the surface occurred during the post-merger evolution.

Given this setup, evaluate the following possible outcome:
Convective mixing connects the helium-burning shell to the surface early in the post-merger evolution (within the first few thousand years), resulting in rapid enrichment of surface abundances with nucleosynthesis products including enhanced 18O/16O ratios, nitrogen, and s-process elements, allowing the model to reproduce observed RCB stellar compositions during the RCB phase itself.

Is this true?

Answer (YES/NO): NO